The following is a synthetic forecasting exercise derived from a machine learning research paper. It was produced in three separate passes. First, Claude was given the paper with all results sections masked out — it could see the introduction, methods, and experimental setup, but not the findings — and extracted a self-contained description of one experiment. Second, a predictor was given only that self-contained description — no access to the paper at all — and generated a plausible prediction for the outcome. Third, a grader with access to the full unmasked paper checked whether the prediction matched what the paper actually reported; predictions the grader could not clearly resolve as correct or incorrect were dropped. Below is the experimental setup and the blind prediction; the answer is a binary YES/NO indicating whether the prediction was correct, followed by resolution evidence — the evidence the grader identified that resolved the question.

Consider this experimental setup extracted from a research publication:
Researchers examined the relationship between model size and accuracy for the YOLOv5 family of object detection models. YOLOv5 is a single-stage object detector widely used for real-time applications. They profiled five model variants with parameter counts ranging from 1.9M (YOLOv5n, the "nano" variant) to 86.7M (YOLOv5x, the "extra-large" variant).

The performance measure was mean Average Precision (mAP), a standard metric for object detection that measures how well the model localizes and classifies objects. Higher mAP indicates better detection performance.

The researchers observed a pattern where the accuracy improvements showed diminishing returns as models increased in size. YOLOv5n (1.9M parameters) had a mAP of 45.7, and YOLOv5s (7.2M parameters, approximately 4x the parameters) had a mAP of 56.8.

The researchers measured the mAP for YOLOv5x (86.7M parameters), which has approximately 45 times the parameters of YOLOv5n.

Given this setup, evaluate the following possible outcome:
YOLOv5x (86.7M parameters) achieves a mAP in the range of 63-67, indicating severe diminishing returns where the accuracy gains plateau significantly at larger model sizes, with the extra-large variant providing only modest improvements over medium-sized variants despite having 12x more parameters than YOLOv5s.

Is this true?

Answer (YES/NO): NO